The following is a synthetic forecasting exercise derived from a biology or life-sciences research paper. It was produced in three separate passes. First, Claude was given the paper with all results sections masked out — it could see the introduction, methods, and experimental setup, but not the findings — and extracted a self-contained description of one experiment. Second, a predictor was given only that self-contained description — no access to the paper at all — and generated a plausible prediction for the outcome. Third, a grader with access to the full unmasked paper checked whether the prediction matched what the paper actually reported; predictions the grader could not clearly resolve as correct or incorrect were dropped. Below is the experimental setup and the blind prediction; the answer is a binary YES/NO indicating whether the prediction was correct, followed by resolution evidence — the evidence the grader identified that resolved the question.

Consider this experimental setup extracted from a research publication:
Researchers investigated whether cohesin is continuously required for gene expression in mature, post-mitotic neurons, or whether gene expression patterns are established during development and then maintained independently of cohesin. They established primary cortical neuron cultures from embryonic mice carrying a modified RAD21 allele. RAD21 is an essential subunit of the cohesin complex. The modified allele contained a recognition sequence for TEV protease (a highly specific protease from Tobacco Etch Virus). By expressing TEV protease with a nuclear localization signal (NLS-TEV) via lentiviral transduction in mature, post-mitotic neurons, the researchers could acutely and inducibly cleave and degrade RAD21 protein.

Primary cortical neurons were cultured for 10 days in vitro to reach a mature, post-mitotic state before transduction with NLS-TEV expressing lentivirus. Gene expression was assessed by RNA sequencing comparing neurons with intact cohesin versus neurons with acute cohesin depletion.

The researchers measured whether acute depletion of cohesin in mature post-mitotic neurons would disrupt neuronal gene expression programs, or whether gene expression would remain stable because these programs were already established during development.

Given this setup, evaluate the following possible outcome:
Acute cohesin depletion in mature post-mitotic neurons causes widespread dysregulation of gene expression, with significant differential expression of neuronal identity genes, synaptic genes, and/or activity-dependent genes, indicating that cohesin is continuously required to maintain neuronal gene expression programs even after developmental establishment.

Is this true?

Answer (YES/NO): YES